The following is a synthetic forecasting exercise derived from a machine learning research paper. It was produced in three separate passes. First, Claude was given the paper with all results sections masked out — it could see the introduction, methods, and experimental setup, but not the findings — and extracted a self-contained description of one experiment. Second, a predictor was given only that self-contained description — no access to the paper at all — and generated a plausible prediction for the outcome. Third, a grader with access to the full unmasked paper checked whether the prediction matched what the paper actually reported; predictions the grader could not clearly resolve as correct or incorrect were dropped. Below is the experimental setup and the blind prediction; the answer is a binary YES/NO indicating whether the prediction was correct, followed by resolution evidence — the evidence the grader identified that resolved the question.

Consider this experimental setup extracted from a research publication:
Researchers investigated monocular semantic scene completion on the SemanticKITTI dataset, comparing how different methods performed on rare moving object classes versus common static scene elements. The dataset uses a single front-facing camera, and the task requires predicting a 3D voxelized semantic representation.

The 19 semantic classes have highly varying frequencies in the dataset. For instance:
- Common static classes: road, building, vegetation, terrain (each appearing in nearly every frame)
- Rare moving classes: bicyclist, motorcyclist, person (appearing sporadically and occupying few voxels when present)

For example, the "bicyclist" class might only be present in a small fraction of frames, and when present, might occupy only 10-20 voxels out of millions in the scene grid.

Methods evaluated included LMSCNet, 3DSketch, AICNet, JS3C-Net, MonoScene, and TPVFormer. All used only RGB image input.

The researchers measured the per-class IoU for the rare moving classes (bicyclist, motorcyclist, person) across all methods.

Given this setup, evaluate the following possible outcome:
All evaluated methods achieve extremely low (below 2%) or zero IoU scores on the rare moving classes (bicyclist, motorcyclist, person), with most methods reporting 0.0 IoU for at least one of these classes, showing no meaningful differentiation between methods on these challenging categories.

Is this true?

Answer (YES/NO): NO